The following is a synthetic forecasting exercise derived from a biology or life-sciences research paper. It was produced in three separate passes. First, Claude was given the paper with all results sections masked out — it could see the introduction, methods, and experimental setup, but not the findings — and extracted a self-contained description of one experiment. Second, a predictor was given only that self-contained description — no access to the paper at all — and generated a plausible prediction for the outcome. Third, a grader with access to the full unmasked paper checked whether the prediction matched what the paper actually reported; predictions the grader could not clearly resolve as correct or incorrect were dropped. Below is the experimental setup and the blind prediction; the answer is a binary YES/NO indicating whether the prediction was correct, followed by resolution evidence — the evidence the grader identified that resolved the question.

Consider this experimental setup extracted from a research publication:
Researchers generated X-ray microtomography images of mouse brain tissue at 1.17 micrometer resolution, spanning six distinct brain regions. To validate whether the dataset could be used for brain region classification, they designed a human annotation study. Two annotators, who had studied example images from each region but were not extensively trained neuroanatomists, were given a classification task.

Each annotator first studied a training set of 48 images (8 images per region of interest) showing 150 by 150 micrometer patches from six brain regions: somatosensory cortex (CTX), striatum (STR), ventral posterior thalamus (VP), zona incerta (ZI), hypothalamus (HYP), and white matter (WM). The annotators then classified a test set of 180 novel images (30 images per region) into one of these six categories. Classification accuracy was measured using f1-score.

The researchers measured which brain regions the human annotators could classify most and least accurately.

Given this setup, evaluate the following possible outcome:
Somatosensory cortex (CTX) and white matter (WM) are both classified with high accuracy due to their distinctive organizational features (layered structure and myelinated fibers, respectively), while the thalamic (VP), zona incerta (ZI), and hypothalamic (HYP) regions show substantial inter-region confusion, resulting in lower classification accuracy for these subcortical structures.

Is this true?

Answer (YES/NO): NO